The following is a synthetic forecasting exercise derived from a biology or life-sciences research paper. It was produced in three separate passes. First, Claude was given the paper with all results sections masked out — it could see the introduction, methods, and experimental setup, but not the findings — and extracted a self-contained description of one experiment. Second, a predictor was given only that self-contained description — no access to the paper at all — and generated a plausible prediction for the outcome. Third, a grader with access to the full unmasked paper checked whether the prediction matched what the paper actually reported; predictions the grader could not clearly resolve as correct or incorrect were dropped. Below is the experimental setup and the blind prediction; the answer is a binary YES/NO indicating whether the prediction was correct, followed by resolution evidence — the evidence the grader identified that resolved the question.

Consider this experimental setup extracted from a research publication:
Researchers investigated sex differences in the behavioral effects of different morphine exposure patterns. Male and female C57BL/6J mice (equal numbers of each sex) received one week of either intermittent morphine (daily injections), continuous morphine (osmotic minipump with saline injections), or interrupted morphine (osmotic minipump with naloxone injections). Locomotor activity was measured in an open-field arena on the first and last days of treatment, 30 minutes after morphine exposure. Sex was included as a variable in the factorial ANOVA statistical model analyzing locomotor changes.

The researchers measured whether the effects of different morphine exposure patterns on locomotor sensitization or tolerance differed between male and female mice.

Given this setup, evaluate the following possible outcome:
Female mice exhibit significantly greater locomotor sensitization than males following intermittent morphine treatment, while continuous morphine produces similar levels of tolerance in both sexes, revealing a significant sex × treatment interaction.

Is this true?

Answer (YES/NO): NO